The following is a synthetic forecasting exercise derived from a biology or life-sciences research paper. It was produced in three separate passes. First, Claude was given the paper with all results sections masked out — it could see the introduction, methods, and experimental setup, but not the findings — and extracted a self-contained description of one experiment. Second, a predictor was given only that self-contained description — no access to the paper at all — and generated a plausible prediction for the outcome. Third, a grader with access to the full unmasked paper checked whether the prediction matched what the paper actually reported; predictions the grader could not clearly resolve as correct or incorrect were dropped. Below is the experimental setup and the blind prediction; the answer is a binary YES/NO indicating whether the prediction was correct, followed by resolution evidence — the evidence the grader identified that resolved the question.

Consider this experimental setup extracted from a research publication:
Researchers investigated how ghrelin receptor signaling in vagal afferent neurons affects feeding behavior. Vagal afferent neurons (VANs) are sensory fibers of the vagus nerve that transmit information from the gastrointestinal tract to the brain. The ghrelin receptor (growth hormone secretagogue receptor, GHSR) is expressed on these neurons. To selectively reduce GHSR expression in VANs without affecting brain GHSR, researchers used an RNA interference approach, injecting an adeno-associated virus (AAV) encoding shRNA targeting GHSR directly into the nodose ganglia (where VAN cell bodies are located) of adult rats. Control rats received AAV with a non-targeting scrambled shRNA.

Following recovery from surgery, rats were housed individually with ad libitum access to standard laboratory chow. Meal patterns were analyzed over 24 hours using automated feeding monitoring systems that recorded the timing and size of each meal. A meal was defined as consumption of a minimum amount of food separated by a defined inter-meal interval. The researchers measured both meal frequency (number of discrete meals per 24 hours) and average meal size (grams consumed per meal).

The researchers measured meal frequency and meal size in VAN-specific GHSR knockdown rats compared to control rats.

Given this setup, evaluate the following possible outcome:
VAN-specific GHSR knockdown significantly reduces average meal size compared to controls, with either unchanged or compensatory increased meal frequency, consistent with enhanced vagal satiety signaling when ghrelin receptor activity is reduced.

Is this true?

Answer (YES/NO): NO